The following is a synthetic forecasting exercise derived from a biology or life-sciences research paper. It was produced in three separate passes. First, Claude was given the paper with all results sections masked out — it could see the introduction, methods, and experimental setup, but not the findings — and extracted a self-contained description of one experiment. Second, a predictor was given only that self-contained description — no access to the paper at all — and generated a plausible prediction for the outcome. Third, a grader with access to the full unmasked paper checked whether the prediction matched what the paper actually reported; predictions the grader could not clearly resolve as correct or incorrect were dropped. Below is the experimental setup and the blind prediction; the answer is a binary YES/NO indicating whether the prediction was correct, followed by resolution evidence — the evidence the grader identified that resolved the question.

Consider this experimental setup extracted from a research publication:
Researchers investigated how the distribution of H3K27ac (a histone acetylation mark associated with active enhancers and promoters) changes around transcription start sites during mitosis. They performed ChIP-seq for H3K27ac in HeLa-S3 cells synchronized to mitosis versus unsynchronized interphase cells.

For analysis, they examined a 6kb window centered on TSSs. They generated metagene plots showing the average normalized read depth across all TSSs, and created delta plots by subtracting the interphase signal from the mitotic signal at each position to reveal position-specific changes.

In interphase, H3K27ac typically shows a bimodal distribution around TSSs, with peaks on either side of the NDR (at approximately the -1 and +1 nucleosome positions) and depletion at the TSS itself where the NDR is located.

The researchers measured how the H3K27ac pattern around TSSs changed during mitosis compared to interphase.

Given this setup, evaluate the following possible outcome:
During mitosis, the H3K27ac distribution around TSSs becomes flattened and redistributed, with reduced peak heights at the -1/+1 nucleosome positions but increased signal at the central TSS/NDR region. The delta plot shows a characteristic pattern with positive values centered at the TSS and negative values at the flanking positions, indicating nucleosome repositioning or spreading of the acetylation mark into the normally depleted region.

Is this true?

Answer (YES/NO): NO